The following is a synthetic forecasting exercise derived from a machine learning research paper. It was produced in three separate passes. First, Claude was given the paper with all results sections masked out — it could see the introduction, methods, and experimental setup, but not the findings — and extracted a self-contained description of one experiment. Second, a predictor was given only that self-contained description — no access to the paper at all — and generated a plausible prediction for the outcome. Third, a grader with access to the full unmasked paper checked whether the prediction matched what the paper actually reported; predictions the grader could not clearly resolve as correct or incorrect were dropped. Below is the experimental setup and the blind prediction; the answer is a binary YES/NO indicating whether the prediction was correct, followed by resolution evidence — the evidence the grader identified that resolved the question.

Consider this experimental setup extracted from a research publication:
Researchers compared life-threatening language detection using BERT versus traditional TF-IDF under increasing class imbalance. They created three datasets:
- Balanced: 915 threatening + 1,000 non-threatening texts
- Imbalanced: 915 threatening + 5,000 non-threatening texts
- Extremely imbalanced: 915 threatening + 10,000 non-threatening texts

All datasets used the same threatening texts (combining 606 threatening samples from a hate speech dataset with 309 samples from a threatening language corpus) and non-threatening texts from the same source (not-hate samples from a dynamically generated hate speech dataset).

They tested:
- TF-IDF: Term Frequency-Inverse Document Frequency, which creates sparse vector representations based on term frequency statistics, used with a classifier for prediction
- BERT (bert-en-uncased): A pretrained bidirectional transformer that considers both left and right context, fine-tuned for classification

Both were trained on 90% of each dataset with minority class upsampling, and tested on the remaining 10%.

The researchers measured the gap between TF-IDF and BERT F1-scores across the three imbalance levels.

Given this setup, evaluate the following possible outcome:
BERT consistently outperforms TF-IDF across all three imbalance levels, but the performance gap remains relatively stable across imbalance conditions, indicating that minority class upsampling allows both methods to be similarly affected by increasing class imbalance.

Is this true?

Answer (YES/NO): NO